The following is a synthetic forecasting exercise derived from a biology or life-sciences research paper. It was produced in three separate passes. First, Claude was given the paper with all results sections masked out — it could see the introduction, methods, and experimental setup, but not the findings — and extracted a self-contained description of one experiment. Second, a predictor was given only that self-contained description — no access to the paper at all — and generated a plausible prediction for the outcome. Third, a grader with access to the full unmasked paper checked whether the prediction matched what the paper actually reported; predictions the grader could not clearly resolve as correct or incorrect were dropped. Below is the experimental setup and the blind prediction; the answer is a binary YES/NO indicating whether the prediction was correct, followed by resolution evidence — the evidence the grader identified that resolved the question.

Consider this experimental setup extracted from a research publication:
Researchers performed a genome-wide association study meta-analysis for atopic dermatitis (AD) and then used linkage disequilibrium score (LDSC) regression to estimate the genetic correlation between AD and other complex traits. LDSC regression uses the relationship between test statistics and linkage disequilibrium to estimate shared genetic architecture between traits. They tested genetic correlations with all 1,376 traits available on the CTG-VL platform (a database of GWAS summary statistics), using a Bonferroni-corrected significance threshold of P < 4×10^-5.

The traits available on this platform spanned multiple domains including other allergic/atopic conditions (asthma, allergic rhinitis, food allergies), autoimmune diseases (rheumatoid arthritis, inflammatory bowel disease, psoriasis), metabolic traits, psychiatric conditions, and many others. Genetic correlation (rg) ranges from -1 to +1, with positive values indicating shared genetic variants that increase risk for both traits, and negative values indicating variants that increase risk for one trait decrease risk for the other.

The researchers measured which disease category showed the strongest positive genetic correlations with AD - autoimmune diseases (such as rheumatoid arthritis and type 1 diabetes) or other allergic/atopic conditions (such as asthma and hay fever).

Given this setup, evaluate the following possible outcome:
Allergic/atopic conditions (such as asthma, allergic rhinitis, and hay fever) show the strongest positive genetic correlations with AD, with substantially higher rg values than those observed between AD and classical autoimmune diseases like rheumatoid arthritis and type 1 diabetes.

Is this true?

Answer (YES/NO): YES